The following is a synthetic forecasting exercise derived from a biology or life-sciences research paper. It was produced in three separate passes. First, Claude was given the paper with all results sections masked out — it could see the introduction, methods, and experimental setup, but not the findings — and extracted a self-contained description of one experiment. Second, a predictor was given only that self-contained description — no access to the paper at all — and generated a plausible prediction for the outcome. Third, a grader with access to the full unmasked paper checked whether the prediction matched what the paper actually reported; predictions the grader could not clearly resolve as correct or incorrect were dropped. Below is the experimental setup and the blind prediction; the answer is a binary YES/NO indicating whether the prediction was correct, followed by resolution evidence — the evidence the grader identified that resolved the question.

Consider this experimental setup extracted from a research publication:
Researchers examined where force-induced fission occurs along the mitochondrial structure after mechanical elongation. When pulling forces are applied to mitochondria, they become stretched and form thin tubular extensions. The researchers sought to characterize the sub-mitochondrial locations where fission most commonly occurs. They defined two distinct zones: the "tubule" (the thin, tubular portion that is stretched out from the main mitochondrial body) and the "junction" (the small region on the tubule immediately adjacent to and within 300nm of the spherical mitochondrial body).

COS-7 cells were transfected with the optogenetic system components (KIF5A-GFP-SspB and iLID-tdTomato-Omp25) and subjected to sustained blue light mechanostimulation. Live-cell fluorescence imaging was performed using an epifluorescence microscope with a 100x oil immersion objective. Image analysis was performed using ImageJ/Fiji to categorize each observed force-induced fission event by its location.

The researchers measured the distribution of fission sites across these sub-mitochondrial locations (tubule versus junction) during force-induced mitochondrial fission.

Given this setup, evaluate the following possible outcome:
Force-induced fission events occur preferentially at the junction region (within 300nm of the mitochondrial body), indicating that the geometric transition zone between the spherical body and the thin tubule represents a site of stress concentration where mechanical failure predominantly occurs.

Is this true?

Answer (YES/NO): NO